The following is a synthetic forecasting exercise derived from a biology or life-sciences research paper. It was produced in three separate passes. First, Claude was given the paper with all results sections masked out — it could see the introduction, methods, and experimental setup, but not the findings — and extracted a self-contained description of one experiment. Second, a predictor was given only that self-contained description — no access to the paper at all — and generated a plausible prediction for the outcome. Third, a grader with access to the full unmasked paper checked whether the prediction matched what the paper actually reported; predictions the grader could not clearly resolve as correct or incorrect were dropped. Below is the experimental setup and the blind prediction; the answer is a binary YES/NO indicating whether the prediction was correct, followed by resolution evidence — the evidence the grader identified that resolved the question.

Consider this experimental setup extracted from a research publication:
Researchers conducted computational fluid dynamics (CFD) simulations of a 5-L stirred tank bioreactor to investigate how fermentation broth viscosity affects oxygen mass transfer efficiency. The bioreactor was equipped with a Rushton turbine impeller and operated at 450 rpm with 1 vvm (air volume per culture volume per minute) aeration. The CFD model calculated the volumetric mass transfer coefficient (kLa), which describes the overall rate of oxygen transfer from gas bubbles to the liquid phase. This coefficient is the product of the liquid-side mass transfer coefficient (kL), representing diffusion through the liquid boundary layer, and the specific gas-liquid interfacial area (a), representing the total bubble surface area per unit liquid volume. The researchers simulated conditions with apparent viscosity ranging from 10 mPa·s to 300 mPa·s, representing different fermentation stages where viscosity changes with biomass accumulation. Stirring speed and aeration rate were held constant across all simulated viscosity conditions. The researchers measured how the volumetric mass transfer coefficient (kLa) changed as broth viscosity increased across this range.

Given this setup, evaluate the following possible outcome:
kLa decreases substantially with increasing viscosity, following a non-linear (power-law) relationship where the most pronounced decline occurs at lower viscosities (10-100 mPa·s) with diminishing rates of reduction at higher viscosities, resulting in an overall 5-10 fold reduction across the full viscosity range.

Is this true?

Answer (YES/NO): NO